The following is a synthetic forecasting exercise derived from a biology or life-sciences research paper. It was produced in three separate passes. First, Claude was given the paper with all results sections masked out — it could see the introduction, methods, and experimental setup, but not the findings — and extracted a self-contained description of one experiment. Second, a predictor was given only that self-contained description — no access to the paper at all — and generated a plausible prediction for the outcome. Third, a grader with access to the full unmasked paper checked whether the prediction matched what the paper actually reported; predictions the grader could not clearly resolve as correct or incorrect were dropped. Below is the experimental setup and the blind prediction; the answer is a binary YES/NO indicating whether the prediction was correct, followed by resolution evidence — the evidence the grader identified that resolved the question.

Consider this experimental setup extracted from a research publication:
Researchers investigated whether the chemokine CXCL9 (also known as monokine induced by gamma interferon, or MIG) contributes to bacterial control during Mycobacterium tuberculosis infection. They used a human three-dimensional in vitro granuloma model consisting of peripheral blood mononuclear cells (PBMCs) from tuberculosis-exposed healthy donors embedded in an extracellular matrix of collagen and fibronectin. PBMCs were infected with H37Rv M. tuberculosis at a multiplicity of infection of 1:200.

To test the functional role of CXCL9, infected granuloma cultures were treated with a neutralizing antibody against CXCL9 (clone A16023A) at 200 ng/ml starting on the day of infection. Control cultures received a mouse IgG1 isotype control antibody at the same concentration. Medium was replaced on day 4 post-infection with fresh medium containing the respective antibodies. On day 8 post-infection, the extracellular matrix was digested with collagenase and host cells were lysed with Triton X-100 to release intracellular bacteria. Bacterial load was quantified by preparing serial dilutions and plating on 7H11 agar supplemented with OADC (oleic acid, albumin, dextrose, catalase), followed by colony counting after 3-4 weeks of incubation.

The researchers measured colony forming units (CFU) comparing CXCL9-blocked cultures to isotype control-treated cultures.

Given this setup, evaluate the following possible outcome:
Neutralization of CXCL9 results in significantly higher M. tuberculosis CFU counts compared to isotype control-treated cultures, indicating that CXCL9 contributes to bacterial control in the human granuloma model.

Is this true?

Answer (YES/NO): NO